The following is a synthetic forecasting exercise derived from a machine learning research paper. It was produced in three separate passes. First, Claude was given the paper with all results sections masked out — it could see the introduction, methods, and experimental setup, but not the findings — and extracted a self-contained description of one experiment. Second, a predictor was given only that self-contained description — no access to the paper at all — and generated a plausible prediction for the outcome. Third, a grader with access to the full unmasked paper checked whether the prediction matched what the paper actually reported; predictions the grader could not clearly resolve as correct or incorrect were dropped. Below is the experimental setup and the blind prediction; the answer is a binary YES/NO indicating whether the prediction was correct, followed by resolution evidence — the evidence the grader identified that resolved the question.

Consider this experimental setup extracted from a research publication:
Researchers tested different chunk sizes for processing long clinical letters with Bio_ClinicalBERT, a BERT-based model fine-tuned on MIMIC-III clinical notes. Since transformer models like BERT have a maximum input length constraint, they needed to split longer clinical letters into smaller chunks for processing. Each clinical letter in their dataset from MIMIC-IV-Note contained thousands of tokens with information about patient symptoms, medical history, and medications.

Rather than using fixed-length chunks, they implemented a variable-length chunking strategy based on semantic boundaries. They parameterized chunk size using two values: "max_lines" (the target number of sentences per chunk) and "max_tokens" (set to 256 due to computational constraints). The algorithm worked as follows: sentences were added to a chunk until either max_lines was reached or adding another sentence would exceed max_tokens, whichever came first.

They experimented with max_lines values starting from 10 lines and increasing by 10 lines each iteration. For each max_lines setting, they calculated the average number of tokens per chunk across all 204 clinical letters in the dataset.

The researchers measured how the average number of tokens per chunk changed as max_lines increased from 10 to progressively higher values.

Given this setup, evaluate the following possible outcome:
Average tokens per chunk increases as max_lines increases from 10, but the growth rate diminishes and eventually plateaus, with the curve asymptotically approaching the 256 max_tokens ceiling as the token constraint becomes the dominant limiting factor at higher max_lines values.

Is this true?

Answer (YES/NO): NO